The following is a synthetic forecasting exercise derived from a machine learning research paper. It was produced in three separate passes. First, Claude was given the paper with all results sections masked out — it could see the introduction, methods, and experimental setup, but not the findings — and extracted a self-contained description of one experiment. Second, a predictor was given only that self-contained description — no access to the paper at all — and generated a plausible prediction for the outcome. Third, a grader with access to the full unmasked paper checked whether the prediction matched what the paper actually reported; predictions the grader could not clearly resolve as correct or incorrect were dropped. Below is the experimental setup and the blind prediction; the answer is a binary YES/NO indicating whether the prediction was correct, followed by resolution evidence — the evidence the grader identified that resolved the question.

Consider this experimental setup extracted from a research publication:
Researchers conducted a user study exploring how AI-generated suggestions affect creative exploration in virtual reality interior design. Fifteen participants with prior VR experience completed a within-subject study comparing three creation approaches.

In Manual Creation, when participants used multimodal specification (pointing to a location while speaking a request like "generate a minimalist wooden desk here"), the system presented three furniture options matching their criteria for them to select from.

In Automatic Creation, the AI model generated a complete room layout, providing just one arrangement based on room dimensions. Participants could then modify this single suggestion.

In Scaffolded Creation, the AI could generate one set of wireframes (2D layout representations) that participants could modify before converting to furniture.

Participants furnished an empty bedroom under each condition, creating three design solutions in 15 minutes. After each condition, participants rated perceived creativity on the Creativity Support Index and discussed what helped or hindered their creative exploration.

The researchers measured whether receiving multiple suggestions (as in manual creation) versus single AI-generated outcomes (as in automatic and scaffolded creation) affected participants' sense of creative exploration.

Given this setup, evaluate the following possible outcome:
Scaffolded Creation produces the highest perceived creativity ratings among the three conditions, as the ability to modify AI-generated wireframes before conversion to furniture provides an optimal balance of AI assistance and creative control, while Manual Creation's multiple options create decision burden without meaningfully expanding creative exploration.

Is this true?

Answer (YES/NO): NO